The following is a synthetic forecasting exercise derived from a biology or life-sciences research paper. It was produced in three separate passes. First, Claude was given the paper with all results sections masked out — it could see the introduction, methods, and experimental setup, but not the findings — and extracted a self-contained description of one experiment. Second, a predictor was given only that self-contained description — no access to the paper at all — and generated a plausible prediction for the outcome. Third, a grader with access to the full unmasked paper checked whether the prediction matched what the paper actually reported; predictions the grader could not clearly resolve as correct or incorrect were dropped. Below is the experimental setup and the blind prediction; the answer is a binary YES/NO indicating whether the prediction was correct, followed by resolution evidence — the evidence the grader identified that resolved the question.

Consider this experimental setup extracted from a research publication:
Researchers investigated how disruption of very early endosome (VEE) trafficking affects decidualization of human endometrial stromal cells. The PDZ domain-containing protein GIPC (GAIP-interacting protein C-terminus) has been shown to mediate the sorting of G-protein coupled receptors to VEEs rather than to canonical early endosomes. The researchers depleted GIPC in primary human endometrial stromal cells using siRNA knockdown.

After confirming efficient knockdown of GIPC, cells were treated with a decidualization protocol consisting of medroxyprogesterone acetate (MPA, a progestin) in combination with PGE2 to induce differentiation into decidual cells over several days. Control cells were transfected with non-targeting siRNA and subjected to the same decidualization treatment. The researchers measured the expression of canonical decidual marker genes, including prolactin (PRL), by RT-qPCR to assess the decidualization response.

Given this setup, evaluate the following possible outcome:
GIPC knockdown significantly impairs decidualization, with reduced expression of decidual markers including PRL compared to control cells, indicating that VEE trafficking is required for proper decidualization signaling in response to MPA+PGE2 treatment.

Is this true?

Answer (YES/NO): YES